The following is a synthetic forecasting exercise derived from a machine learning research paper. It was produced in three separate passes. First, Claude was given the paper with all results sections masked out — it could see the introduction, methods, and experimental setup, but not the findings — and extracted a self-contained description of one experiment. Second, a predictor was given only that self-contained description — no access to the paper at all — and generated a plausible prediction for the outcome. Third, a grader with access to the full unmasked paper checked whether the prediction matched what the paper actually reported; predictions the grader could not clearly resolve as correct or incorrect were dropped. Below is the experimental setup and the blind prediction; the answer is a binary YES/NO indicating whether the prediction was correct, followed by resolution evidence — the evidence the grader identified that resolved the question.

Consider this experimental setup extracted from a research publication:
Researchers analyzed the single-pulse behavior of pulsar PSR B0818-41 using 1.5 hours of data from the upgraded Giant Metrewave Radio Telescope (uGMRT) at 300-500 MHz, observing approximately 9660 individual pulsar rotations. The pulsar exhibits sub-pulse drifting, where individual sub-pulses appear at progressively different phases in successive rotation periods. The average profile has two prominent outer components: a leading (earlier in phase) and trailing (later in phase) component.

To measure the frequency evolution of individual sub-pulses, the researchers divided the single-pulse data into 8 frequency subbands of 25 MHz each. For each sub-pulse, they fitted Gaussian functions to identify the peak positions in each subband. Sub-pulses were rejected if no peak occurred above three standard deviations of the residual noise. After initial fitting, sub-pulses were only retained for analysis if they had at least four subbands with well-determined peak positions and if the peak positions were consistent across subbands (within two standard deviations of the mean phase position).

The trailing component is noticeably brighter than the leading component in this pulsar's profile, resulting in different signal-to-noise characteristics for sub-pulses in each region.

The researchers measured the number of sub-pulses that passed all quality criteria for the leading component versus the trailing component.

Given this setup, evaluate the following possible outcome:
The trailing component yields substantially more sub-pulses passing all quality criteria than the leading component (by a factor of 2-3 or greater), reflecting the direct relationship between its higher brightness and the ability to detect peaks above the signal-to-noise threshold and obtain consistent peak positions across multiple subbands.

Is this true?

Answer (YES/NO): NO